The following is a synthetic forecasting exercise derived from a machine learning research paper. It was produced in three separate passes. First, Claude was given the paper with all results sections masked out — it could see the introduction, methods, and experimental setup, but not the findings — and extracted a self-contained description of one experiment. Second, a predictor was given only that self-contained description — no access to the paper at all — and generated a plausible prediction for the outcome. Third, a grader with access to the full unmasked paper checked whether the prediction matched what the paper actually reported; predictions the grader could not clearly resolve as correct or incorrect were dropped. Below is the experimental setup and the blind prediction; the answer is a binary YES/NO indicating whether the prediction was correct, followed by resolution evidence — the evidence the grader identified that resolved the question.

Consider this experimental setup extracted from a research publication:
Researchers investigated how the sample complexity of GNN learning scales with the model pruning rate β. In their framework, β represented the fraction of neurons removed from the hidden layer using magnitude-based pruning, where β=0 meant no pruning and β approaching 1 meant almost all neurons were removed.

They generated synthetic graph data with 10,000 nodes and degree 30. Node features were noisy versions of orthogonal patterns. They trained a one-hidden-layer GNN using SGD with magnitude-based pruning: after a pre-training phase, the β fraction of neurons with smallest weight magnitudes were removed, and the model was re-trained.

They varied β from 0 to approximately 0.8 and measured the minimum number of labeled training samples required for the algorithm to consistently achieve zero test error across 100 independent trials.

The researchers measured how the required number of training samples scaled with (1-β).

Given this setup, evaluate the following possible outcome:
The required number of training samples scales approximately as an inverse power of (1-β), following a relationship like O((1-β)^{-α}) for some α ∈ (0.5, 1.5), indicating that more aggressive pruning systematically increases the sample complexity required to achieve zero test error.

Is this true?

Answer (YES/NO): NO